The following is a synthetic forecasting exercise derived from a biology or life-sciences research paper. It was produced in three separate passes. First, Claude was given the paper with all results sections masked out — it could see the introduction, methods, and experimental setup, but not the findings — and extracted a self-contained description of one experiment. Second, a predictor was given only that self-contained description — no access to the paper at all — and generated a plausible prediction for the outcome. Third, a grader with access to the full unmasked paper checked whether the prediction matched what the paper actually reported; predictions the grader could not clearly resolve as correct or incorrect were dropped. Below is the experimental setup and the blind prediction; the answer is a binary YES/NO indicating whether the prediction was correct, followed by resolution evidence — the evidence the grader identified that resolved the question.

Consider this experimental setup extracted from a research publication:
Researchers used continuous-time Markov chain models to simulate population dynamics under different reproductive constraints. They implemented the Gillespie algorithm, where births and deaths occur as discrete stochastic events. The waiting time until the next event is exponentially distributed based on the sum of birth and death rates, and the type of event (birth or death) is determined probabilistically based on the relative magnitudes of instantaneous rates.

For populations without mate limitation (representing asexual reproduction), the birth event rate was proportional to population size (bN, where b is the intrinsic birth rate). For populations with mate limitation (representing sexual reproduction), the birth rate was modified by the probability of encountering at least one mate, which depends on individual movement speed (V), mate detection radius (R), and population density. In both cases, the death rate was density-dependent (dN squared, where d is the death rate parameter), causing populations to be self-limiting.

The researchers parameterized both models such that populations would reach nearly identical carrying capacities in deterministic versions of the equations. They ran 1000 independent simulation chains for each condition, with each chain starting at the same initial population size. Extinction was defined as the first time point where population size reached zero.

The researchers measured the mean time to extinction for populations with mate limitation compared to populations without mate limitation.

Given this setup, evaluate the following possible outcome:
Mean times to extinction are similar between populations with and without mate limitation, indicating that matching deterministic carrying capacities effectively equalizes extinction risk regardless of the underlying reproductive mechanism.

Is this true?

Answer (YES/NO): NO